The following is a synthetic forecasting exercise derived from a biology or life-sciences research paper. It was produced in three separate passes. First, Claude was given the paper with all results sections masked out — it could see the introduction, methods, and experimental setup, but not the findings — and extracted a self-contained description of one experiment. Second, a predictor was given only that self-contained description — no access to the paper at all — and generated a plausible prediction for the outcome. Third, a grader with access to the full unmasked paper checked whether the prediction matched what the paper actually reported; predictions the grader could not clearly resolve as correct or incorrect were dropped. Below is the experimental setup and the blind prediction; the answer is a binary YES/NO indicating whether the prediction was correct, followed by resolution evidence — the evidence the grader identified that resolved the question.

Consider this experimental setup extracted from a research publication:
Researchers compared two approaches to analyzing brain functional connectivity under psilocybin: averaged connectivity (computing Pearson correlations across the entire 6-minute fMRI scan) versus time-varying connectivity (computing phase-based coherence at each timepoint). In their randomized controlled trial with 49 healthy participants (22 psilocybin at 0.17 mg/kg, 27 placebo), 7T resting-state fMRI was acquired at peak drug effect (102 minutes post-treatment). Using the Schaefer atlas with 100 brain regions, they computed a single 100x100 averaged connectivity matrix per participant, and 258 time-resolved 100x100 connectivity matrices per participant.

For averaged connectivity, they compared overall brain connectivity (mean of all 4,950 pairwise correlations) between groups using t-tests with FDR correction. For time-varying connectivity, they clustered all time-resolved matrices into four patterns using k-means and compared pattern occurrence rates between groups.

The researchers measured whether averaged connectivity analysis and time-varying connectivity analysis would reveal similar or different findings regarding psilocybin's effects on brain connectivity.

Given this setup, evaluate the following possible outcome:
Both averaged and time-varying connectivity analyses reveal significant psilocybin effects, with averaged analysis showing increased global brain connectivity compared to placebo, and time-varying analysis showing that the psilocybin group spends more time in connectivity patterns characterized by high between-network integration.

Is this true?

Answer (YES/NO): YES